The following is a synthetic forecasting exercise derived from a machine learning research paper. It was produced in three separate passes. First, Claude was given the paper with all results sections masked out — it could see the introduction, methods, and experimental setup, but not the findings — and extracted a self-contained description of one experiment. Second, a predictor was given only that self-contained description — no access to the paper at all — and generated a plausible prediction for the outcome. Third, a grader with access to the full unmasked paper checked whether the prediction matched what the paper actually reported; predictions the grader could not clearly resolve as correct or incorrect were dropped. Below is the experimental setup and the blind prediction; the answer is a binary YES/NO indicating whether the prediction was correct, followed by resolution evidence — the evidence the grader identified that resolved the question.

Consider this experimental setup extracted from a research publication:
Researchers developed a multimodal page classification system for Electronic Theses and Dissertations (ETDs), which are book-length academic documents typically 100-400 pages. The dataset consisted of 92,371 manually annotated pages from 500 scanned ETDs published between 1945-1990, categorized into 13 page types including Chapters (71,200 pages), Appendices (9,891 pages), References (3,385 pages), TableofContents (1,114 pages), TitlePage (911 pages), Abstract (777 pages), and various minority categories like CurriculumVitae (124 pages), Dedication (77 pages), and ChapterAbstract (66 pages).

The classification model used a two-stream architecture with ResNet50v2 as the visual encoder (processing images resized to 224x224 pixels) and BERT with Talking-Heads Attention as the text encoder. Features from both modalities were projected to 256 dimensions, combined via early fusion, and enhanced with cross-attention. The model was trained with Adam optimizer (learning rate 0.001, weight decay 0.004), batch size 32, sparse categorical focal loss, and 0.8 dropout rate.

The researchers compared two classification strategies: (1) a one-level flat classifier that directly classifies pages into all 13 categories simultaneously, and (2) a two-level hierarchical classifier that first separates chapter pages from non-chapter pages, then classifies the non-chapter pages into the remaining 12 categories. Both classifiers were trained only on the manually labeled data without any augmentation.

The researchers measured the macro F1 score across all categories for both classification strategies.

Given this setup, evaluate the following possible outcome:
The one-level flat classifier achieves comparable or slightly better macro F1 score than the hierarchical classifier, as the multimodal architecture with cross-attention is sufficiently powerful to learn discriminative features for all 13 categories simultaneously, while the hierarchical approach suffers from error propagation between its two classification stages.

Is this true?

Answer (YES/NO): NO